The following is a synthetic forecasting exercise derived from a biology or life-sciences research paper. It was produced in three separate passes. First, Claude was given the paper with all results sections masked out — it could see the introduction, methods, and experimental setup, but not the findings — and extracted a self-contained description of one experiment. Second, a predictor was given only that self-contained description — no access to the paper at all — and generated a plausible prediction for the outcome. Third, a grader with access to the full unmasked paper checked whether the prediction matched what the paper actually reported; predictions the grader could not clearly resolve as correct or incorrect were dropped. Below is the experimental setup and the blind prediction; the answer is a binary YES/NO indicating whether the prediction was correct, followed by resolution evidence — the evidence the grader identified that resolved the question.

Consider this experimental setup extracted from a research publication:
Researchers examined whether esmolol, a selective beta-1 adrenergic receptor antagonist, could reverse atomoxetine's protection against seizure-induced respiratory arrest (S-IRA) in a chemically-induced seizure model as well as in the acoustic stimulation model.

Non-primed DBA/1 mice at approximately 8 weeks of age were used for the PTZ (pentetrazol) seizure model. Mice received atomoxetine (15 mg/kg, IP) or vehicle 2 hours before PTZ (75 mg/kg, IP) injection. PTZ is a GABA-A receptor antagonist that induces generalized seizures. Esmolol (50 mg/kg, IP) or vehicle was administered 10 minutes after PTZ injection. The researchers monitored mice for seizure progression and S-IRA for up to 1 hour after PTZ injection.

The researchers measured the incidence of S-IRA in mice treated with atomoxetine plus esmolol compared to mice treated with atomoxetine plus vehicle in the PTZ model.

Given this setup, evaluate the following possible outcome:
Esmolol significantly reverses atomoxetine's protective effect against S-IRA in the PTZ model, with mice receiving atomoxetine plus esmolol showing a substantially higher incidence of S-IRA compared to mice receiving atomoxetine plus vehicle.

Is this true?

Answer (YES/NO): YES